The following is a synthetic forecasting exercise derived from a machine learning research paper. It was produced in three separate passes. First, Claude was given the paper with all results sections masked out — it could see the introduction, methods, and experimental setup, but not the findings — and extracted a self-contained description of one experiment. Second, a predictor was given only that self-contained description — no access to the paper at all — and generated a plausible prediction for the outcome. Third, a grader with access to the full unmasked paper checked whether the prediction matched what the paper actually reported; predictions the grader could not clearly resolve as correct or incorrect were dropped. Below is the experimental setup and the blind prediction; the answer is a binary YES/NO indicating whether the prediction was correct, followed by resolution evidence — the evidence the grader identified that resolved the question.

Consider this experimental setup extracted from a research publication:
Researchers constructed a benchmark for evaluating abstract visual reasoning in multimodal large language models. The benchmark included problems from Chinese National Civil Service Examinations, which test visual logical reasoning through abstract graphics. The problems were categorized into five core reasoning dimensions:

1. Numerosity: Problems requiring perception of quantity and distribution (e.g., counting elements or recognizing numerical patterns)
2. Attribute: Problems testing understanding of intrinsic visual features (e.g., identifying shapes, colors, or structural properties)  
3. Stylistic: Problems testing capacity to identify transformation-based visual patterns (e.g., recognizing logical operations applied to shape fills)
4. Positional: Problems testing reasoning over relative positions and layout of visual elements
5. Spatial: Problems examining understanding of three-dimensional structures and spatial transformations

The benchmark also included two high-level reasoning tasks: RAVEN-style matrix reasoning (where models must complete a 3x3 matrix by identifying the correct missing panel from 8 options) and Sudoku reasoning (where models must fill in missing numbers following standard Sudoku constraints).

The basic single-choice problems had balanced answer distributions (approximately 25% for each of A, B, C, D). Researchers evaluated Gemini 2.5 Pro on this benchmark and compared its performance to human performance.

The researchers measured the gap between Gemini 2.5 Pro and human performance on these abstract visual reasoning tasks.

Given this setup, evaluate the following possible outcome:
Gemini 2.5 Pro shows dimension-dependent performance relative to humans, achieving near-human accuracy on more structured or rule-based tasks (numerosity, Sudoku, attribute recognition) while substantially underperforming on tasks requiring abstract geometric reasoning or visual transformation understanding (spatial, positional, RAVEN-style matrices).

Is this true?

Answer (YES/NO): NO